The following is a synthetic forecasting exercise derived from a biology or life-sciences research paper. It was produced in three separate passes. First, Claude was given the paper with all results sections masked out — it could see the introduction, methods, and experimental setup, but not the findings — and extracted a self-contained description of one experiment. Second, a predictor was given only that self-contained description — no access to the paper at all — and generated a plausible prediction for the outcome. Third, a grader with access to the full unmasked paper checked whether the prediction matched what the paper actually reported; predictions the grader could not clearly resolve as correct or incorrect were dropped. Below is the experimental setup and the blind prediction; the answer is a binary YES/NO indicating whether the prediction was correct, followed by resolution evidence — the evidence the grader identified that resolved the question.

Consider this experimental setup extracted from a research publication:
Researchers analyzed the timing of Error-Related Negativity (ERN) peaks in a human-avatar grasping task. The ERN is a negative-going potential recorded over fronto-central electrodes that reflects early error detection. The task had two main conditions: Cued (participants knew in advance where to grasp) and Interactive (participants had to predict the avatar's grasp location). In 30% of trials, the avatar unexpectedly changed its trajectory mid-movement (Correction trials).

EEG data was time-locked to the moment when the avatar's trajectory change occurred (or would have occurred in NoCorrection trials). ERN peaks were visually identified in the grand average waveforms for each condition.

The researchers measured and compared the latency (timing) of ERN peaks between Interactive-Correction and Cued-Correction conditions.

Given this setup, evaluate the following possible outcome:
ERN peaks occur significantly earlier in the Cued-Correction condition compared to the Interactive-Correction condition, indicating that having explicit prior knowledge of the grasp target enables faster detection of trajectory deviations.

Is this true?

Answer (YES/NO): NO